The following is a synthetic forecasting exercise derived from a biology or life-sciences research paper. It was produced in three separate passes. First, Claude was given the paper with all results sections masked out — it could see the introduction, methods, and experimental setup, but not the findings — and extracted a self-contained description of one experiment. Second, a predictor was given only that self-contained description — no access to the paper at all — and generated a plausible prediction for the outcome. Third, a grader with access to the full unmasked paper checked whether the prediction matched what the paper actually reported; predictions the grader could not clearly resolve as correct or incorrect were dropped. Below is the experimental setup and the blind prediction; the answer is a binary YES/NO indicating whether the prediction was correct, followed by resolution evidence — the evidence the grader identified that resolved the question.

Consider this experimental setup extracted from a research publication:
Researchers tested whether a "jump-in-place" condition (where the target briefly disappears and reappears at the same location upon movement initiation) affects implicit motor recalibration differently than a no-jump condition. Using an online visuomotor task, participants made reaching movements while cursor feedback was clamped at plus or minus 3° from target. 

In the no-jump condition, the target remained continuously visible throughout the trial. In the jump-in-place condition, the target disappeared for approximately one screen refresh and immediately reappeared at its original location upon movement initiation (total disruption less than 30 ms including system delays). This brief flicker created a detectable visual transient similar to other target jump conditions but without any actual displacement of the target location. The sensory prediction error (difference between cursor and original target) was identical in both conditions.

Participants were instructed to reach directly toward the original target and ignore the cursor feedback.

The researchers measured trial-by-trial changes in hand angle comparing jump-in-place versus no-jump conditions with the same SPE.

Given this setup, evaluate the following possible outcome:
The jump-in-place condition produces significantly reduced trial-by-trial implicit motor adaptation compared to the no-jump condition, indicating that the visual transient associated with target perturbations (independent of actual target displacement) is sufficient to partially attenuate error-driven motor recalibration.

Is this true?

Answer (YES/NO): YES